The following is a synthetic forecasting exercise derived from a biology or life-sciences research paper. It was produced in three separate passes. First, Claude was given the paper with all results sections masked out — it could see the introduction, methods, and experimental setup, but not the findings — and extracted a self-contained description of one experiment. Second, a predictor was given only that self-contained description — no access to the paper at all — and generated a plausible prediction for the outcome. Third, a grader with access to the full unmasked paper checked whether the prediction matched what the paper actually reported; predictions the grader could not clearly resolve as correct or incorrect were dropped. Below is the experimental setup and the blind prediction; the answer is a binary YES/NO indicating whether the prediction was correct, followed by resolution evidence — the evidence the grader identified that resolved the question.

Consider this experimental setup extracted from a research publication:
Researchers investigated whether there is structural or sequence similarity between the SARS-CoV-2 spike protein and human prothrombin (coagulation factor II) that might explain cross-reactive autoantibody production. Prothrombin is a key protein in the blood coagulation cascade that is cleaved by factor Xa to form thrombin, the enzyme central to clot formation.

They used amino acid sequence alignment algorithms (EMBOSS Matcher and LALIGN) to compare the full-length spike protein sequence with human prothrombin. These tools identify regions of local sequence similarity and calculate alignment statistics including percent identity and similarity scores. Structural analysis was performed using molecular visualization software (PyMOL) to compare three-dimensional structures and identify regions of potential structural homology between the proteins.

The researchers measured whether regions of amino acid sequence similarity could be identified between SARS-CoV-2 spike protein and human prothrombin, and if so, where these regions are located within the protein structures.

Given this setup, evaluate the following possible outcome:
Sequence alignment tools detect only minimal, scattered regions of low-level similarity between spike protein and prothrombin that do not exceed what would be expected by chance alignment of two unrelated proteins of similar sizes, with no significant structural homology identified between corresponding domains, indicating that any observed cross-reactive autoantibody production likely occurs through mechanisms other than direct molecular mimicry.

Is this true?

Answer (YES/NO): NO